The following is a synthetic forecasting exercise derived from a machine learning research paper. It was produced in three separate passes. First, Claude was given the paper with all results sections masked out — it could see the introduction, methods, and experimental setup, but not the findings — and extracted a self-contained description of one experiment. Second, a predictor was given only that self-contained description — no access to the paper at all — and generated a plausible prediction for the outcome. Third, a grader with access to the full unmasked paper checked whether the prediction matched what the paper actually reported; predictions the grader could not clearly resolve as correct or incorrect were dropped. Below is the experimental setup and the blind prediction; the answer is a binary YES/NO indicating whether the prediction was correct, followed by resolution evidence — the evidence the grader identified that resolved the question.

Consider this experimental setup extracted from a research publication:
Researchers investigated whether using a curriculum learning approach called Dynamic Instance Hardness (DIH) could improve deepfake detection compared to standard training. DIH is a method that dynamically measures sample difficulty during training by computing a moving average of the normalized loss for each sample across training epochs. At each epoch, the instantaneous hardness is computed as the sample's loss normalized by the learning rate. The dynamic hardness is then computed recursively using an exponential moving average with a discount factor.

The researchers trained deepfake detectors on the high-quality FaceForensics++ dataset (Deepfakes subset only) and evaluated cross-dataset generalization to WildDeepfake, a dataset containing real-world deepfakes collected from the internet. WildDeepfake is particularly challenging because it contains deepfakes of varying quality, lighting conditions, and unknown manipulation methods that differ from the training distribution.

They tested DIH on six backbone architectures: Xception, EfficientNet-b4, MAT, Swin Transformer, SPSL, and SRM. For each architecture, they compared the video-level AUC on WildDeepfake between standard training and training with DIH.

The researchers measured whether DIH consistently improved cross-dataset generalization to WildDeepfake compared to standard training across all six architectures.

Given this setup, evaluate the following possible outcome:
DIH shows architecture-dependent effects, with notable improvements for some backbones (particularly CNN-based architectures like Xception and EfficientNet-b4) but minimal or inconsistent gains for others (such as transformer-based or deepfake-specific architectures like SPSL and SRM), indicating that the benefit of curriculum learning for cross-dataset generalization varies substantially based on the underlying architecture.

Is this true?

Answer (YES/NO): NO